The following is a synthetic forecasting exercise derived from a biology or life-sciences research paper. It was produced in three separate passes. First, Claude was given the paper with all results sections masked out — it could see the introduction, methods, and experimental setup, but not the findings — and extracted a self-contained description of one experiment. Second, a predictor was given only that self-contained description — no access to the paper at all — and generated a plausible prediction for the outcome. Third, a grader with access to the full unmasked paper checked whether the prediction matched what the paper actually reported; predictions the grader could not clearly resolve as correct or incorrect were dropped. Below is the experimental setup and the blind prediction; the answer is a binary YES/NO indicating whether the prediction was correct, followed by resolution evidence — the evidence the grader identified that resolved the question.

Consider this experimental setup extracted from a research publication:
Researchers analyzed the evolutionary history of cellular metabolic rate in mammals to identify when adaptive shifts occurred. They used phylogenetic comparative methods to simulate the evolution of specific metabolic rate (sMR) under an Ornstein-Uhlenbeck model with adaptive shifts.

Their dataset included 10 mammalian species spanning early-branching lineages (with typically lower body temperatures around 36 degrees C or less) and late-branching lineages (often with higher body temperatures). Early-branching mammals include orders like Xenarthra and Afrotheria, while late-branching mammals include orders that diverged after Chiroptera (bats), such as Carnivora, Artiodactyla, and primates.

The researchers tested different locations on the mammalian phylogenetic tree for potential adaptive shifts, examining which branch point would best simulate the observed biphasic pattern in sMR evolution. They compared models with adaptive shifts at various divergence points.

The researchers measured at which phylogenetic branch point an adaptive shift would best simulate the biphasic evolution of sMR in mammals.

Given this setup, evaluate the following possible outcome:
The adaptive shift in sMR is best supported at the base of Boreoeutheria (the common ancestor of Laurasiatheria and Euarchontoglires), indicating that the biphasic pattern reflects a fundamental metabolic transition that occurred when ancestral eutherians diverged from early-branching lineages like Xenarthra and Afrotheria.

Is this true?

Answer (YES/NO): YES